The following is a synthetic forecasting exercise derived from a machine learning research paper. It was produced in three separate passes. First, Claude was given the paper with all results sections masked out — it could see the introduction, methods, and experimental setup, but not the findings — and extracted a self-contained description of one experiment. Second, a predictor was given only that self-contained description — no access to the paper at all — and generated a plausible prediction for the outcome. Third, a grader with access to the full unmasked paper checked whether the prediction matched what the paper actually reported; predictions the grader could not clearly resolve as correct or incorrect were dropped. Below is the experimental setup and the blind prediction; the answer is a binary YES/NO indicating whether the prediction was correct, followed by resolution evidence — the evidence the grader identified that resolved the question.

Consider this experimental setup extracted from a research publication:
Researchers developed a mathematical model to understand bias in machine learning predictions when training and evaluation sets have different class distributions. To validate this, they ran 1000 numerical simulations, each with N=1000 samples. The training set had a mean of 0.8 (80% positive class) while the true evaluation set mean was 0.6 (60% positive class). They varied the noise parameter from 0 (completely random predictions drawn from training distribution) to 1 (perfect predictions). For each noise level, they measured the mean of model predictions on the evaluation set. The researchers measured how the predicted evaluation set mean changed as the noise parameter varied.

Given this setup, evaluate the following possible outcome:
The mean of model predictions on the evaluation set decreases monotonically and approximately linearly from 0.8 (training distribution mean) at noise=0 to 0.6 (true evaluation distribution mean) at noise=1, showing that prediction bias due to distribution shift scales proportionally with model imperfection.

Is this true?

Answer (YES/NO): YES